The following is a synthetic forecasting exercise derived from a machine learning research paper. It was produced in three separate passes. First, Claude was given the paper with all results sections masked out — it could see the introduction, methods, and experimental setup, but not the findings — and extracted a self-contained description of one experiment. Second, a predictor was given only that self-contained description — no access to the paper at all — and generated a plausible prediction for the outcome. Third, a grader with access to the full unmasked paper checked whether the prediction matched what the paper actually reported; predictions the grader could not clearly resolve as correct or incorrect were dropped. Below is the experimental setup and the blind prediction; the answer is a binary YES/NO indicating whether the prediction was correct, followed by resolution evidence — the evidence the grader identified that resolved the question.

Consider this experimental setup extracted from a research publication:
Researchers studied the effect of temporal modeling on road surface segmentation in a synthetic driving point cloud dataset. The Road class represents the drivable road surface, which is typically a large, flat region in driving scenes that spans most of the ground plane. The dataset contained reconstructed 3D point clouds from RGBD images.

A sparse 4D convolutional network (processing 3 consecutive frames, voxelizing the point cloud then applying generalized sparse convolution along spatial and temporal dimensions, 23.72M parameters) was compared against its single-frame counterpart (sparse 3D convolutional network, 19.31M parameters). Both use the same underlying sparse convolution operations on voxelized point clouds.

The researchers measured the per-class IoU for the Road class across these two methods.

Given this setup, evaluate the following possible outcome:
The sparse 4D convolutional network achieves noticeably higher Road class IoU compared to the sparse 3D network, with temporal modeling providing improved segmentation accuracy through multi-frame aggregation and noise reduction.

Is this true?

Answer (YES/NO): NO